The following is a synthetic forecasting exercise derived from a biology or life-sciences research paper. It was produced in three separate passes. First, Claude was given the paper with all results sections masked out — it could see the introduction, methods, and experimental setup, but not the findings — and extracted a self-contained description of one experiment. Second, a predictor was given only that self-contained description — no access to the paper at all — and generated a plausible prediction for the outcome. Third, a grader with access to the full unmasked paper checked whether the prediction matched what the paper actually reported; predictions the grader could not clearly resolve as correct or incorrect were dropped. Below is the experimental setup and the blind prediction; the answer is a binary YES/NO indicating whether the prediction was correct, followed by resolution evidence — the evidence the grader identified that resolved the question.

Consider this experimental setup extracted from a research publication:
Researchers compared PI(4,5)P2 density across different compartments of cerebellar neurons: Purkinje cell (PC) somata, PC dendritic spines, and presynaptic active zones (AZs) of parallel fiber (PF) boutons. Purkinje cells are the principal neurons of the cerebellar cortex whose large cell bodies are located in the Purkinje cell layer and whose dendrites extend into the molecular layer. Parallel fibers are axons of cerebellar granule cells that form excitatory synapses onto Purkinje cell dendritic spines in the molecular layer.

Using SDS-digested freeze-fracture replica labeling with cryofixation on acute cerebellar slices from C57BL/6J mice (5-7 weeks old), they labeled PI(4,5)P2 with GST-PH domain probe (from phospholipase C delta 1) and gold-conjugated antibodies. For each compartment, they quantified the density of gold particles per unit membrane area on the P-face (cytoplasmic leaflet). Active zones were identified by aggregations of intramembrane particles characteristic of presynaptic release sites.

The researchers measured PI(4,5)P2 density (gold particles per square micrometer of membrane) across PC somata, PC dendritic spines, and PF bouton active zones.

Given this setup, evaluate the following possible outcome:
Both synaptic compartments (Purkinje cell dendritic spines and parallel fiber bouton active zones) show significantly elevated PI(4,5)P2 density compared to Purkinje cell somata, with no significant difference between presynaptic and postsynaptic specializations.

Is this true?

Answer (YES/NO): NO